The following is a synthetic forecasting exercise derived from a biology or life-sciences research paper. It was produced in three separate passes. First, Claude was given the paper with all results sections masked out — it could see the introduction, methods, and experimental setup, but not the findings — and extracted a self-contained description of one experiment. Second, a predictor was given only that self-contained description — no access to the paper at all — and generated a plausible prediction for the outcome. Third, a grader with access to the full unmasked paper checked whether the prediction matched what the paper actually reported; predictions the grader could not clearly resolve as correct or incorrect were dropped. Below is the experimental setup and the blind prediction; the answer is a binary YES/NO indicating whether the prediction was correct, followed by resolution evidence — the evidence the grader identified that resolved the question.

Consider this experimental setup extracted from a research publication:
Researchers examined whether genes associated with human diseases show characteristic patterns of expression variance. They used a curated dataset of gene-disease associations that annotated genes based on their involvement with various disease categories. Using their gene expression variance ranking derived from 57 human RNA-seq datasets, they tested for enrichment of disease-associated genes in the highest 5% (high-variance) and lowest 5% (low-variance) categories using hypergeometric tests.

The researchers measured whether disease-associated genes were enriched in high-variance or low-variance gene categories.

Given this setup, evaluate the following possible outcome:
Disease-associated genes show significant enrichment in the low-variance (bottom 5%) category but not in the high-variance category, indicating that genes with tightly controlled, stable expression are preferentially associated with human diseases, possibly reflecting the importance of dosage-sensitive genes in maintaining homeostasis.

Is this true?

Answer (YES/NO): NO